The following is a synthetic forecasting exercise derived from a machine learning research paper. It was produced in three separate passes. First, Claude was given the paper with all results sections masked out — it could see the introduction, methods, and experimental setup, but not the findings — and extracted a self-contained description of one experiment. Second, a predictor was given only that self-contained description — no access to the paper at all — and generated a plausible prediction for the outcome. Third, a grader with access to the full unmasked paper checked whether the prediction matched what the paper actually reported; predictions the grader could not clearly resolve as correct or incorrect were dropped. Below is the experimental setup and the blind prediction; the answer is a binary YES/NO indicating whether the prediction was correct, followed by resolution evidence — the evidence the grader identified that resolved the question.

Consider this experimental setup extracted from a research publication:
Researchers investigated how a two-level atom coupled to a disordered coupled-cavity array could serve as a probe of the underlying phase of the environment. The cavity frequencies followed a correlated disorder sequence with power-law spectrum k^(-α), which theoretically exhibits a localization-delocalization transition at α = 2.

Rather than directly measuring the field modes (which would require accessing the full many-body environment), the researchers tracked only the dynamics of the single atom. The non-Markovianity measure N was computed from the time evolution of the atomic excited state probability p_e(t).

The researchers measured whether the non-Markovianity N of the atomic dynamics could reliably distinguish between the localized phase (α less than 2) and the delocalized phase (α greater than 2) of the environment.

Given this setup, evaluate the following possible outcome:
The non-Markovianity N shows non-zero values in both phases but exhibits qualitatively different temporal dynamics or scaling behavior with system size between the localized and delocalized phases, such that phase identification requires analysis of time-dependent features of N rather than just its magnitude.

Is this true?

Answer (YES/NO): NO